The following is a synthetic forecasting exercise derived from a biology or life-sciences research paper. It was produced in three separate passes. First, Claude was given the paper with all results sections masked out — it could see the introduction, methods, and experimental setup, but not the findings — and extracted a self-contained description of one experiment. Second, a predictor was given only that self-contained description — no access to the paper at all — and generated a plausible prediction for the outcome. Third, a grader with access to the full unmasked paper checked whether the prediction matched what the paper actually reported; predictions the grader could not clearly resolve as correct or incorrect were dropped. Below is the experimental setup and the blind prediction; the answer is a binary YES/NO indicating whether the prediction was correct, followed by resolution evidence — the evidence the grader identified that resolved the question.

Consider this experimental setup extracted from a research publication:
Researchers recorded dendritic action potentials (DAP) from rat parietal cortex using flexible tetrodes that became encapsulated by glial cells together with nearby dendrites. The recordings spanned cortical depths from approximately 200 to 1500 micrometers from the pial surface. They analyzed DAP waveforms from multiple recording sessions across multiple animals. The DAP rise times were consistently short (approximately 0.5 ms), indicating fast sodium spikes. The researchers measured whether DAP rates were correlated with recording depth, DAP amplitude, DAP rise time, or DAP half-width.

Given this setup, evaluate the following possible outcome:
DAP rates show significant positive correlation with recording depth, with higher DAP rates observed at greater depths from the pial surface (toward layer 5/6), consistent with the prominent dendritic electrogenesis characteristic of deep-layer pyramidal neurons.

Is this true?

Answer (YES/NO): NO